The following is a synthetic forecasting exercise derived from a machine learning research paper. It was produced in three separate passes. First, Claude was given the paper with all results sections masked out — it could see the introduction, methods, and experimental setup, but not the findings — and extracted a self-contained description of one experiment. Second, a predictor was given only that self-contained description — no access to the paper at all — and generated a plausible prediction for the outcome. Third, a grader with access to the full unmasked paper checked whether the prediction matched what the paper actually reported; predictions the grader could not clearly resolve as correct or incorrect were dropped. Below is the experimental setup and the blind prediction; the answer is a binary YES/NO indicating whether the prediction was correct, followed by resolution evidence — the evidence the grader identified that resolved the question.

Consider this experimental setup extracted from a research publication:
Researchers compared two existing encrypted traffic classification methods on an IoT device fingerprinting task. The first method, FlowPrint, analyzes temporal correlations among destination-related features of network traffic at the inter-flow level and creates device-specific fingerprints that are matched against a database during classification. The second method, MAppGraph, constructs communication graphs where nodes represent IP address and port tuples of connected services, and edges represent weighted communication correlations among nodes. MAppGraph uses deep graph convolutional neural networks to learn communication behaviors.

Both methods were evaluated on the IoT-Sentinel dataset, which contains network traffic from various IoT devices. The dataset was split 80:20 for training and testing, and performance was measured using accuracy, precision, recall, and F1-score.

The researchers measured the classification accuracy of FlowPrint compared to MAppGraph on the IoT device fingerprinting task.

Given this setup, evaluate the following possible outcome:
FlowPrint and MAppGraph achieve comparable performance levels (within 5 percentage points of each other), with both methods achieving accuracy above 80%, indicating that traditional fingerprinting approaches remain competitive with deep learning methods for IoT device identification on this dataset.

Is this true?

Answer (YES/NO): NO